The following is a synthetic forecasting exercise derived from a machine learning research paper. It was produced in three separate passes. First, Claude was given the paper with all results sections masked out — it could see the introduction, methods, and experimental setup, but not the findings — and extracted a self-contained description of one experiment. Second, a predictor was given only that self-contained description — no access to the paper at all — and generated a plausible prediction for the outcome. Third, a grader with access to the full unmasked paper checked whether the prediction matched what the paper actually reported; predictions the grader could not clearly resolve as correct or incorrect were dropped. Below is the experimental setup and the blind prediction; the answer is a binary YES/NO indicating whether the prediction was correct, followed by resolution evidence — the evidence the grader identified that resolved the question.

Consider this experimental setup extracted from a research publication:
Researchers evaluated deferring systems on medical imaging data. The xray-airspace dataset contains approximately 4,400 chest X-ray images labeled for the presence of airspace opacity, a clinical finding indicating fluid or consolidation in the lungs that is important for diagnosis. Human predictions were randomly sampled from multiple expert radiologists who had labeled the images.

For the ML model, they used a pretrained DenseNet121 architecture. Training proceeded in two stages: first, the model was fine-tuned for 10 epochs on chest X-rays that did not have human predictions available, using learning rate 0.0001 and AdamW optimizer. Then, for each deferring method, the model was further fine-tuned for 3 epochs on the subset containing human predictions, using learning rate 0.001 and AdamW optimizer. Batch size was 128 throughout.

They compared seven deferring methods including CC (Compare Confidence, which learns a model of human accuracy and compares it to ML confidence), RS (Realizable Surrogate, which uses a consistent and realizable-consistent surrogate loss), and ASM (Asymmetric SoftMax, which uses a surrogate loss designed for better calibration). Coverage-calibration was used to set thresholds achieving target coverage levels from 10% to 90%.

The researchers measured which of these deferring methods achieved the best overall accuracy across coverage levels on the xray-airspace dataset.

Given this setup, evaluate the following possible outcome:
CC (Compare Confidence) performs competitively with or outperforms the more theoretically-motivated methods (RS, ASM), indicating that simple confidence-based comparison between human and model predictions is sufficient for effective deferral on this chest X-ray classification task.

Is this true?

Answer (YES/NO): NO